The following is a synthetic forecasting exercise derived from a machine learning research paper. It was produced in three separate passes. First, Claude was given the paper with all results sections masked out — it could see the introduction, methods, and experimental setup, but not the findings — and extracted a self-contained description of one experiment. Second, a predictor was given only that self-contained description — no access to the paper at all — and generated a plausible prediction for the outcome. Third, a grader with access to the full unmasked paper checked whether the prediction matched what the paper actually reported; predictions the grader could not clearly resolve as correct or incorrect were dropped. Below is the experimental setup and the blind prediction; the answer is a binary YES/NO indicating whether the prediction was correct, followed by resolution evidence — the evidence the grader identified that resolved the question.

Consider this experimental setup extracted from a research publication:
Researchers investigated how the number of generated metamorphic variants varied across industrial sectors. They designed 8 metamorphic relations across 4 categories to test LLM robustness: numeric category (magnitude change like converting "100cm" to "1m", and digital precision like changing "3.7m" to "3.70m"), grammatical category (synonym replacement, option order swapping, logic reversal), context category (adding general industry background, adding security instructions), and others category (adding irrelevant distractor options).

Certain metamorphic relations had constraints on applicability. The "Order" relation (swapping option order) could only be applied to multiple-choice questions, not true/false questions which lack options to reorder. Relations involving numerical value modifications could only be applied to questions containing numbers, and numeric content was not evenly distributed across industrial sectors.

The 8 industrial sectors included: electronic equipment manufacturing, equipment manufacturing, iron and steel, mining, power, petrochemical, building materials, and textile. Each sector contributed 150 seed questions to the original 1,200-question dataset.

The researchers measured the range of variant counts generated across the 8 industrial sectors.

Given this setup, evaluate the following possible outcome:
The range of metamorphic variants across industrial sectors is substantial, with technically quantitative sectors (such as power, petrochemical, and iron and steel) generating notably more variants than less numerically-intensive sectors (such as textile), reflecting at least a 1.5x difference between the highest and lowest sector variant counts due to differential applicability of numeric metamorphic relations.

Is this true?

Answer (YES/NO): NO